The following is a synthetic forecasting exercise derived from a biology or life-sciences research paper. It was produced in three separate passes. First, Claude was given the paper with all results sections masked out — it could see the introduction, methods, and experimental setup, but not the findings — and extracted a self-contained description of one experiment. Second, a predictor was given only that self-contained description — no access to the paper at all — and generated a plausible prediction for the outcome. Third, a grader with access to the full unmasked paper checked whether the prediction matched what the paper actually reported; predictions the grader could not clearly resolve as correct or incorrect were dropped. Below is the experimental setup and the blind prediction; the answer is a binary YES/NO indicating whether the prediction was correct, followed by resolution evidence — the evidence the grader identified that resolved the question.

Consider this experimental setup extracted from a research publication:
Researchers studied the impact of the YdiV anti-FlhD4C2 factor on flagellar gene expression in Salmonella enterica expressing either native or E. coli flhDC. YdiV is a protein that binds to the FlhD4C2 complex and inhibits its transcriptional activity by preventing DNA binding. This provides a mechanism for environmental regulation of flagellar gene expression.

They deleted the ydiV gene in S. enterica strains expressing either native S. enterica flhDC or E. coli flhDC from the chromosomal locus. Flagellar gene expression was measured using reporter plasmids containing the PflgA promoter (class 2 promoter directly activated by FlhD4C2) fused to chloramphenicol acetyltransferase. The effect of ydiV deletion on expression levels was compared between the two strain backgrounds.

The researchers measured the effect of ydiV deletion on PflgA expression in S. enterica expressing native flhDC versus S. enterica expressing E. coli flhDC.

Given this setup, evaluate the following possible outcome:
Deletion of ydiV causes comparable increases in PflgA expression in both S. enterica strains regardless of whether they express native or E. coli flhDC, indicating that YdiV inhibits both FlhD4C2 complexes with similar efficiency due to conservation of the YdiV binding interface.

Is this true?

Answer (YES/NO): YES